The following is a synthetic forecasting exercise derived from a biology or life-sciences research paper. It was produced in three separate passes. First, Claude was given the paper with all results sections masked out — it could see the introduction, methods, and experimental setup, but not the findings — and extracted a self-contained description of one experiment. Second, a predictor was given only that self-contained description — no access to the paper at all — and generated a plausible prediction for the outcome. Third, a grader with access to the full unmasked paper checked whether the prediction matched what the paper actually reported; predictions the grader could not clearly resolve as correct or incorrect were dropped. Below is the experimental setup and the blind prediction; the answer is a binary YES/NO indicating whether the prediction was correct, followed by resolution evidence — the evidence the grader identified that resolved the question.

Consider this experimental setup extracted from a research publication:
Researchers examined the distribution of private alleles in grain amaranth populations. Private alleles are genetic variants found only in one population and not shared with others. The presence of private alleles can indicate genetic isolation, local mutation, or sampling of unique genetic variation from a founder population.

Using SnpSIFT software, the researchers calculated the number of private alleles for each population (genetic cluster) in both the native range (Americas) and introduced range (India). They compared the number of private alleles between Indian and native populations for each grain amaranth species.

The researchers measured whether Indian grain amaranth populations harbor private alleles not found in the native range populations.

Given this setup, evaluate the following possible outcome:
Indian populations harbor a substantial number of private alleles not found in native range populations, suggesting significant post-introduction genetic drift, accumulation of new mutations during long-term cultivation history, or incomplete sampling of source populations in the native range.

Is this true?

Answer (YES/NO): NO